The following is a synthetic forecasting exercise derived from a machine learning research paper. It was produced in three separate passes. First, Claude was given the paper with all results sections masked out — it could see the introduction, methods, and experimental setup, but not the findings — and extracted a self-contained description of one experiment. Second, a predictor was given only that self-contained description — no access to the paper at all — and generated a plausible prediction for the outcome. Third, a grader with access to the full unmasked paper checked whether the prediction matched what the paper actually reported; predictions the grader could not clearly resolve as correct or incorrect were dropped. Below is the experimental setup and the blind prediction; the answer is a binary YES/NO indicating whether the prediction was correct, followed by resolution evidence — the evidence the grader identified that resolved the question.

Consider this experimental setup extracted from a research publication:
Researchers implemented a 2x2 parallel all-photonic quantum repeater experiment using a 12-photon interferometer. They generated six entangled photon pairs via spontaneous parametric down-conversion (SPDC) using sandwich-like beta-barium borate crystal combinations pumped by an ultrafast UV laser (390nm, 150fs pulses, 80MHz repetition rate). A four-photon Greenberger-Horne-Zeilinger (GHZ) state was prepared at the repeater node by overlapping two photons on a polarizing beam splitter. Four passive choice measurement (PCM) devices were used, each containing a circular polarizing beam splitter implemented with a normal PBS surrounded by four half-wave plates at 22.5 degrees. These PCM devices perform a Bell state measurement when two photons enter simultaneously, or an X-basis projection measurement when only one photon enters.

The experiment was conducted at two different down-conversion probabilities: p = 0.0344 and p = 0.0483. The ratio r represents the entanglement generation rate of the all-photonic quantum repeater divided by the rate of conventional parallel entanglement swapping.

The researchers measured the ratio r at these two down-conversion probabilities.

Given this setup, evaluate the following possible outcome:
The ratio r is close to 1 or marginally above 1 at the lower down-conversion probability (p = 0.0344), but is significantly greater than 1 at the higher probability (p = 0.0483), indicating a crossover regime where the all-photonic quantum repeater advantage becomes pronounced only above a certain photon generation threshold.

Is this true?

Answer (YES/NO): NO